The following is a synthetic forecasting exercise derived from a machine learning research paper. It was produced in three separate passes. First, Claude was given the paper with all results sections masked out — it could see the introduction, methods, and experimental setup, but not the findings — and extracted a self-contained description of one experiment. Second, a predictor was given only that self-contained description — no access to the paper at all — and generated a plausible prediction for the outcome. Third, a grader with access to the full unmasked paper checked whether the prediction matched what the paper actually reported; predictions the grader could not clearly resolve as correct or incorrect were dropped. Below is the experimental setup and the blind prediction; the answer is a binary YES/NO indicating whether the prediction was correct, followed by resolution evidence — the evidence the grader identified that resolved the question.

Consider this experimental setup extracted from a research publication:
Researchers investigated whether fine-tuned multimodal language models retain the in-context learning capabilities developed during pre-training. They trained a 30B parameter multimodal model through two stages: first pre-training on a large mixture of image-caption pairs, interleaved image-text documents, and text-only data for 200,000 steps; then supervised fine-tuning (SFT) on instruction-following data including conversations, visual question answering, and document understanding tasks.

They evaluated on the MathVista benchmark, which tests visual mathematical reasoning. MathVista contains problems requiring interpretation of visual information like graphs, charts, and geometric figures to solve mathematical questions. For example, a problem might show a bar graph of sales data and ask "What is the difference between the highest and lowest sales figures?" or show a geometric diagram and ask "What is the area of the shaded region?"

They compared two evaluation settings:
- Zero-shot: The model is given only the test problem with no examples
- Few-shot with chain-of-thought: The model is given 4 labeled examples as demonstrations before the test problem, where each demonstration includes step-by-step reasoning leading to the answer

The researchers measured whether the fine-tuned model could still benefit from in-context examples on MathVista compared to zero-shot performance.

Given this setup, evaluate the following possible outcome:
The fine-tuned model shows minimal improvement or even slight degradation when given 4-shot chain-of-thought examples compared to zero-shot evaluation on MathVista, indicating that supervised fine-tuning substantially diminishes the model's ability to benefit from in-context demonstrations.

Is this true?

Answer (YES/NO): NO